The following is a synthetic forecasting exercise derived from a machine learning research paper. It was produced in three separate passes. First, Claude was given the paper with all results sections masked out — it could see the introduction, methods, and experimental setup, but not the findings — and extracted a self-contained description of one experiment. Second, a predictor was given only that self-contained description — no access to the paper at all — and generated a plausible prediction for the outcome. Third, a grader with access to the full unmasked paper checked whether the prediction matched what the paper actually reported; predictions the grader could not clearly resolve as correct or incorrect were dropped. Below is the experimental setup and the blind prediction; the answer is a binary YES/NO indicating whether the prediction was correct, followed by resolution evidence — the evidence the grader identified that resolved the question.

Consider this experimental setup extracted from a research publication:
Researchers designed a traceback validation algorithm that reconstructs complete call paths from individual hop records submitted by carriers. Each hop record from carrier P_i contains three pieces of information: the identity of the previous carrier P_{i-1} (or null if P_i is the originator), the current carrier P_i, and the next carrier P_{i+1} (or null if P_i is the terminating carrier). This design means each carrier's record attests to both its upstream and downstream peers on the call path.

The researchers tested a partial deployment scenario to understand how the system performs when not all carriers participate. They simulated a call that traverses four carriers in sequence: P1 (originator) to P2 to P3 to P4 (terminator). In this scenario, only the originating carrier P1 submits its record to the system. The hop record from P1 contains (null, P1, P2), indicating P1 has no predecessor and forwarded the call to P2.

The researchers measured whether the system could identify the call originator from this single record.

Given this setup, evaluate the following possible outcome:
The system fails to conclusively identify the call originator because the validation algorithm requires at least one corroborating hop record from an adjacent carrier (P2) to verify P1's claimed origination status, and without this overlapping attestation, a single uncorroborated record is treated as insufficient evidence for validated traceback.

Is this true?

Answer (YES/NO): NO